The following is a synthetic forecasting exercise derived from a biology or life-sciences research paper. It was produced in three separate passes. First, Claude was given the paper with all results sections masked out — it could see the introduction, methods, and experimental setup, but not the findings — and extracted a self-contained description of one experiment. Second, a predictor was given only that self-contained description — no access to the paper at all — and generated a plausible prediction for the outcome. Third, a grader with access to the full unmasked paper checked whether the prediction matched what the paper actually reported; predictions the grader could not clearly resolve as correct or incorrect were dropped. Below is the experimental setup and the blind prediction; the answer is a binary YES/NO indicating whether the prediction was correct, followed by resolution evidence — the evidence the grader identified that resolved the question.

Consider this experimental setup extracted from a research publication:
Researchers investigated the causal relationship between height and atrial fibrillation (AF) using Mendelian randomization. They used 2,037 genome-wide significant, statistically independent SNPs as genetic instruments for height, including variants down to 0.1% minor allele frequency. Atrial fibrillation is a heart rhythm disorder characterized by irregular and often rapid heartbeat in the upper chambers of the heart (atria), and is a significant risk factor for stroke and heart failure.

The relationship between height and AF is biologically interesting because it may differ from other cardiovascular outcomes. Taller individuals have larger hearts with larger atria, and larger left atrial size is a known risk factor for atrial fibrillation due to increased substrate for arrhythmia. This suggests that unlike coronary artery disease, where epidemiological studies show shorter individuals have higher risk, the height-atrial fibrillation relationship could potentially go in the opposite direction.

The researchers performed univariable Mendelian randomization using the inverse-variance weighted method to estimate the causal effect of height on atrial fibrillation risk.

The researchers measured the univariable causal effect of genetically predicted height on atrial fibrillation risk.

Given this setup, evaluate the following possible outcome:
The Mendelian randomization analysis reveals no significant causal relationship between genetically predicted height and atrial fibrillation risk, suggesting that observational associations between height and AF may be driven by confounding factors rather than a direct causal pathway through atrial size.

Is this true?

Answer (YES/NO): NO